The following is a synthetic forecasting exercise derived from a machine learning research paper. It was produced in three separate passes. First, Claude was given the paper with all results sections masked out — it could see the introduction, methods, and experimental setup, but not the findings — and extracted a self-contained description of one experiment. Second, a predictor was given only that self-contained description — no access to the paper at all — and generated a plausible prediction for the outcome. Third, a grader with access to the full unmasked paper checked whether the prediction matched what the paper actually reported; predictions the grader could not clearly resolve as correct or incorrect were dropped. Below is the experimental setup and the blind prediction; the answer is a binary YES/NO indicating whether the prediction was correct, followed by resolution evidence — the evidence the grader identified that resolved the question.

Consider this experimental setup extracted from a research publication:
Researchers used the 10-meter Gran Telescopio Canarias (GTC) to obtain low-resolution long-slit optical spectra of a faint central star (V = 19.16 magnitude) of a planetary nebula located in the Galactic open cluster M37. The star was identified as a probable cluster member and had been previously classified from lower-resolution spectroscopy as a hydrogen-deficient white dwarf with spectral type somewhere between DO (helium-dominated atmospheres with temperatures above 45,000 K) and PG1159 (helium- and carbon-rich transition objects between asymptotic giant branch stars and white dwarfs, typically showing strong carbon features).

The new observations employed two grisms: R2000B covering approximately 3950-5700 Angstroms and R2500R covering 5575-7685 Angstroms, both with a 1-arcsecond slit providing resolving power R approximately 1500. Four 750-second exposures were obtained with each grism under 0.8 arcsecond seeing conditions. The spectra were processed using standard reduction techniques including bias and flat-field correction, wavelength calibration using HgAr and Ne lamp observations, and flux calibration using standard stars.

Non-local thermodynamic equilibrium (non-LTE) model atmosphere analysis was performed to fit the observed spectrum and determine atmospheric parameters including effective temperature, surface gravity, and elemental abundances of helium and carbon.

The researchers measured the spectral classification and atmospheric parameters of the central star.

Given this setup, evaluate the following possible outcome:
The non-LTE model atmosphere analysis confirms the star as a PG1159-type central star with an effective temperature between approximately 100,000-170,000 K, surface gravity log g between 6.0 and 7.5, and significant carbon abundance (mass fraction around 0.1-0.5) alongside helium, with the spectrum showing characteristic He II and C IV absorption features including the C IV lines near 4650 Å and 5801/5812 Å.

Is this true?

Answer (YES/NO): NO